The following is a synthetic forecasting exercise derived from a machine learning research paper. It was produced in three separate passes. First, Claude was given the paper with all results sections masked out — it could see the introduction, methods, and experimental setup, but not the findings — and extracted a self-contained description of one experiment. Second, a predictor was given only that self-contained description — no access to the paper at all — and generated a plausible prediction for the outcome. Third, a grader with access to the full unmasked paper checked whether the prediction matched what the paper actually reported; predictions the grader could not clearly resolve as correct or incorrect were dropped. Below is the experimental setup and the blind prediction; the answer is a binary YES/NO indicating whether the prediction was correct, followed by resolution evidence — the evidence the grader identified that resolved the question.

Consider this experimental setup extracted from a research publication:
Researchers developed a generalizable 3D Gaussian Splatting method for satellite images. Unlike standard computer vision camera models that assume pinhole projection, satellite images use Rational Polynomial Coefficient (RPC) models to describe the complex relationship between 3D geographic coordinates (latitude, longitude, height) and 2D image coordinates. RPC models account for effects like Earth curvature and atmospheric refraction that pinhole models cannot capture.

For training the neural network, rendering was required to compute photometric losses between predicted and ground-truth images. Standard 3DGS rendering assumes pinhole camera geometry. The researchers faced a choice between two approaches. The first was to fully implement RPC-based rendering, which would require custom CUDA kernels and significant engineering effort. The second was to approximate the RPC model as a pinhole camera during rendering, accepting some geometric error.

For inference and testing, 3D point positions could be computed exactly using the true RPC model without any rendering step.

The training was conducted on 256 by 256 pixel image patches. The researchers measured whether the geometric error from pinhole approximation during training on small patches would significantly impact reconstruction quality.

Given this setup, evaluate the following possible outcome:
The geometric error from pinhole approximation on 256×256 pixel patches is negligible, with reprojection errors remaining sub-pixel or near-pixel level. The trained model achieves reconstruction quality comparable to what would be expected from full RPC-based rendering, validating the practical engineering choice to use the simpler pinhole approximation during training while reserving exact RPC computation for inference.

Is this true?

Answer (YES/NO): YES